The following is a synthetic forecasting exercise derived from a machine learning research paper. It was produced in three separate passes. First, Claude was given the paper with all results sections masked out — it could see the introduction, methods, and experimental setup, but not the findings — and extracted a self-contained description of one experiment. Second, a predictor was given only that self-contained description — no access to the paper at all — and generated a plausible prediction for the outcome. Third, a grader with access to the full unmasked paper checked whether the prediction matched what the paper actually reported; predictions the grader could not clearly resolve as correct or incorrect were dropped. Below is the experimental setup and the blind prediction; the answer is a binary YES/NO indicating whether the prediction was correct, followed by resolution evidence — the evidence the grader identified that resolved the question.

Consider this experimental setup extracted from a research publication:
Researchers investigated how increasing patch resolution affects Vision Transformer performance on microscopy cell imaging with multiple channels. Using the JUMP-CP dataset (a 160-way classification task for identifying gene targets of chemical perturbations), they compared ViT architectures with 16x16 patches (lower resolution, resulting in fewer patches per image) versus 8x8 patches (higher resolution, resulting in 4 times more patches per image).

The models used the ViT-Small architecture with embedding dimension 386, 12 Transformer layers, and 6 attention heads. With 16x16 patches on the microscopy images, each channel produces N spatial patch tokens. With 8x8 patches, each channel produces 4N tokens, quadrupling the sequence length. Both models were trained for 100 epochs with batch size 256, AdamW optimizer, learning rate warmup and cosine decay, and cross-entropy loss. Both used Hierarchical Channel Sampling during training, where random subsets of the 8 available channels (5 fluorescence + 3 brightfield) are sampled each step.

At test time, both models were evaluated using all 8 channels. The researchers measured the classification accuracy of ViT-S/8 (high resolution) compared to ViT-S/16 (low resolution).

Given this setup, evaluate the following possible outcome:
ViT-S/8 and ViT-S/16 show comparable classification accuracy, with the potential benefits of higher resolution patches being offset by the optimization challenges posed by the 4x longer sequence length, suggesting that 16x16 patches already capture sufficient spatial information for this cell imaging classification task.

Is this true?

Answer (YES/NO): NO